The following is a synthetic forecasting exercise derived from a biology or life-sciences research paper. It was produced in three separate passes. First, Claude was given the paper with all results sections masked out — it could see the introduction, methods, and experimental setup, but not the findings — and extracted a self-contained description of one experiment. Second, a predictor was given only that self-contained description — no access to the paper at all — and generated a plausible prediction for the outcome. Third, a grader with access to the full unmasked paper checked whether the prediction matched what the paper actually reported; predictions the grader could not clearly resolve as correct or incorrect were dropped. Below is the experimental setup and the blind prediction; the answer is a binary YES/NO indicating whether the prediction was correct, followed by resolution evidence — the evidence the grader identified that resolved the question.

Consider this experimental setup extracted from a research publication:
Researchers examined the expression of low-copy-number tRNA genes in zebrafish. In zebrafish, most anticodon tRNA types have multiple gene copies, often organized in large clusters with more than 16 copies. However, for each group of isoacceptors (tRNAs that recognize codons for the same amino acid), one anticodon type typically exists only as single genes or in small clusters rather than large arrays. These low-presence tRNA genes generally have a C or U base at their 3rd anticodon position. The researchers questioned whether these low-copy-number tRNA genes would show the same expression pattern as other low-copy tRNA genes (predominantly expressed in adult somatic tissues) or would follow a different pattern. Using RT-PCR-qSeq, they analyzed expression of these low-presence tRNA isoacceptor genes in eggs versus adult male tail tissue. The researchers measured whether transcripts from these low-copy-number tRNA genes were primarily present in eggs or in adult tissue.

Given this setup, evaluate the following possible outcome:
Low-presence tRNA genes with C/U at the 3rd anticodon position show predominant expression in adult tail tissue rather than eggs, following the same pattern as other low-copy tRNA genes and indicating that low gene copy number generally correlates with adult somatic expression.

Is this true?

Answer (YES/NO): NO